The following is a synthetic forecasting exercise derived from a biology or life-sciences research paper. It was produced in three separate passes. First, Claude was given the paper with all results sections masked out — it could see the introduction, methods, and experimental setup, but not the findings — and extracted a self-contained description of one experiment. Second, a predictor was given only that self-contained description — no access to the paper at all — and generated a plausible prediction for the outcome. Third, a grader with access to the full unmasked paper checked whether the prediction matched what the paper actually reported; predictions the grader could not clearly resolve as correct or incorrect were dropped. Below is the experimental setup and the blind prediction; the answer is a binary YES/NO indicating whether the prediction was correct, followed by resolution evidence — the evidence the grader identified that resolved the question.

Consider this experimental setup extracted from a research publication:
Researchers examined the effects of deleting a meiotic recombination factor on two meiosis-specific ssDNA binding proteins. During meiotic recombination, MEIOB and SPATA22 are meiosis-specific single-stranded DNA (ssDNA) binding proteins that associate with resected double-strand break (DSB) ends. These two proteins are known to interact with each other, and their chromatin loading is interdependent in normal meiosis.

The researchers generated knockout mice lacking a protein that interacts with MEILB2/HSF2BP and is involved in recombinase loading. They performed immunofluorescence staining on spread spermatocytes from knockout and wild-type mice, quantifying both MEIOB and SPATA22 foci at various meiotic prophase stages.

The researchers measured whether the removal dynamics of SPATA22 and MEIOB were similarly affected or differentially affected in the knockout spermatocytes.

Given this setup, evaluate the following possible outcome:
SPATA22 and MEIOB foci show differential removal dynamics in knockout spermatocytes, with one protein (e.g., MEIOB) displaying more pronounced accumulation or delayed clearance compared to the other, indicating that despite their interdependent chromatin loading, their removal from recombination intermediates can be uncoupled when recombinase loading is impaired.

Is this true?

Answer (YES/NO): YES